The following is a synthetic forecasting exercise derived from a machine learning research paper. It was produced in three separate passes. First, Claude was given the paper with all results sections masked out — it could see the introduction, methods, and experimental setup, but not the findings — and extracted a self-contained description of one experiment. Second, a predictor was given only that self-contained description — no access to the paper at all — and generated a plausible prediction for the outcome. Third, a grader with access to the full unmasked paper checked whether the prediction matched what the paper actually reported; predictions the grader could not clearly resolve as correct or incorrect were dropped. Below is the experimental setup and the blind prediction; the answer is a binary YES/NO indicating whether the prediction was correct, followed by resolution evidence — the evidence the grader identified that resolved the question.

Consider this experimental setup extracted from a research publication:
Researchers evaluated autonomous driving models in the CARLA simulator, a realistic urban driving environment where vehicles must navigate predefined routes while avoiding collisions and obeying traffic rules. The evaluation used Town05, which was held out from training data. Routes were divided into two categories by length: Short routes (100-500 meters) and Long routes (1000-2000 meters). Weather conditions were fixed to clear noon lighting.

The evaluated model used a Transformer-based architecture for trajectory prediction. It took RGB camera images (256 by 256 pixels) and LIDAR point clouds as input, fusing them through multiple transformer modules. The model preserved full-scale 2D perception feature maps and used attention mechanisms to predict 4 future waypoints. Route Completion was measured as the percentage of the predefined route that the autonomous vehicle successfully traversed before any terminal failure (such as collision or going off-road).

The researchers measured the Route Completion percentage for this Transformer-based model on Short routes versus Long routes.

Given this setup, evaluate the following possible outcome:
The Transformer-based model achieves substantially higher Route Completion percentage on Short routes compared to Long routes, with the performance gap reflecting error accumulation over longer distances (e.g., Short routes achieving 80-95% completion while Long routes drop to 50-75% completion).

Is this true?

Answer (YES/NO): YES